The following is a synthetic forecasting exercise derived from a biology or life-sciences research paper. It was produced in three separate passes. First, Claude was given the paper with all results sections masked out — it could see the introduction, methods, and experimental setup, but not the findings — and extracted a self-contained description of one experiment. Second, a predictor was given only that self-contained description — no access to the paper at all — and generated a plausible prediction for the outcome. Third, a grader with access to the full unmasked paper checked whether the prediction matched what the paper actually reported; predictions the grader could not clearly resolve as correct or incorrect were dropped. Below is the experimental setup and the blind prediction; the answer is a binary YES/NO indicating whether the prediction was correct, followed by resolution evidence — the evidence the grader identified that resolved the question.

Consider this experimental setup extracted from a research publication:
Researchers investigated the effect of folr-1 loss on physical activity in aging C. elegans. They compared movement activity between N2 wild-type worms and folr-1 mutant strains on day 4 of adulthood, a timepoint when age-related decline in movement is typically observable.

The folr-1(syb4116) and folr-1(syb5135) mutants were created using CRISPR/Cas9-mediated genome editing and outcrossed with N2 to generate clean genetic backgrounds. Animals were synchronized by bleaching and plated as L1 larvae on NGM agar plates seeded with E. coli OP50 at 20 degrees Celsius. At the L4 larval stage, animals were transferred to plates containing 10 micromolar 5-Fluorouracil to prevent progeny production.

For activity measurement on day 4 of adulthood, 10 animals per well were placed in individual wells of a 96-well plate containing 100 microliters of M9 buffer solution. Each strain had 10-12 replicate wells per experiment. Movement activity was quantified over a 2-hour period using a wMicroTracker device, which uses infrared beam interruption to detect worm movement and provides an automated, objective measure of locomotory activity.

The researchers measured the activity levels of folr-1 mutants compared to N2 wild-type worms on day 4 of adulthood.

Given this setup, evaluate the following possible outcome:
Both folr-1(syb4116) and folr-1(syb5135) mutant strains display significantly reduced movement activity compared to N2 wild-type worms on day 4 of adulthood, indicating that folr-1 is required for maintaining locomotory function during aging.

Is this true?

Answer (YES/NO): NO